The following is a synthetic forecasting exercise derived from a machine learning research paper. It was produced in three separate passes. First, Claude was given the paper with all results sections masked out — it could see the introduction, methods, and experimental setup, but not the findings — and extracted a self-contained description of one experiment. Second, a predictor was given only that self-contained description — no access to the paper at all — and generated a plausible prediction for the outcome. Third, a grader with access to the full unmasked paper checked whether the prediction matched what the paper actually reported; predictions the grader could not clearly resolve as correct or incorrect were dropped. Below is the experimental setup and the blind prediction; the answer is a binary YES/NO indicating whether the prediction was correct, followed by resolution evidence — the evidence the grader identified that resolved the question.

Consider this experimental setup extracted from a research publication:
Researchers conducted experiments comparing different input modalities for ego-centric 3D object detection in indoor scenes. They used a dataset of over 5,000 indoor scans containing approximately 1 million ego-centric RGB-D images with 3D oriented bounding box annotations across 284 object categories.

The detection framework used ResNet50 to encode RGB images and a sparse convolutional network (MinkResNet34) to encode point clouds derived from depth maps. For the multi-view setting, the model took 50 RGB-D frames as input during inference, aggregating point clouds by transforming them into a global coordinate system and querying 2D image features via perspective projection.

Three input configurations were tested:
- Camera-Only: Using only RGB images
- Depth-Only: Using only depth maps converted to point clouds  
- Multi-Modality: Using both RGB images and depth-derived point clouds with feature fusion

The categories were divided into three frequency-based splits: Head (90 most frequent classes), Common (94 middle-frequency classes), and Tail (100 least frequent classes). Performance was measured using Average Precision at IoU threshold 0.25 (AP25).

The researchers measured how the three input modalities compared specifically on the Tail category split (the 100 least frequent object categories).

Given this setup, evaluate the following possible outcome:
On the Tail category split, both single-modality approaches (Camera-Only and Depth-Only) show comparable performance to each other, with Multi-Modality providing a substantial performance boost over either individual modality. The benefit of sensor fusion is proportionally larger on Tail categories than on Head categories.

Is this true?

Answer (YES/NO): NO